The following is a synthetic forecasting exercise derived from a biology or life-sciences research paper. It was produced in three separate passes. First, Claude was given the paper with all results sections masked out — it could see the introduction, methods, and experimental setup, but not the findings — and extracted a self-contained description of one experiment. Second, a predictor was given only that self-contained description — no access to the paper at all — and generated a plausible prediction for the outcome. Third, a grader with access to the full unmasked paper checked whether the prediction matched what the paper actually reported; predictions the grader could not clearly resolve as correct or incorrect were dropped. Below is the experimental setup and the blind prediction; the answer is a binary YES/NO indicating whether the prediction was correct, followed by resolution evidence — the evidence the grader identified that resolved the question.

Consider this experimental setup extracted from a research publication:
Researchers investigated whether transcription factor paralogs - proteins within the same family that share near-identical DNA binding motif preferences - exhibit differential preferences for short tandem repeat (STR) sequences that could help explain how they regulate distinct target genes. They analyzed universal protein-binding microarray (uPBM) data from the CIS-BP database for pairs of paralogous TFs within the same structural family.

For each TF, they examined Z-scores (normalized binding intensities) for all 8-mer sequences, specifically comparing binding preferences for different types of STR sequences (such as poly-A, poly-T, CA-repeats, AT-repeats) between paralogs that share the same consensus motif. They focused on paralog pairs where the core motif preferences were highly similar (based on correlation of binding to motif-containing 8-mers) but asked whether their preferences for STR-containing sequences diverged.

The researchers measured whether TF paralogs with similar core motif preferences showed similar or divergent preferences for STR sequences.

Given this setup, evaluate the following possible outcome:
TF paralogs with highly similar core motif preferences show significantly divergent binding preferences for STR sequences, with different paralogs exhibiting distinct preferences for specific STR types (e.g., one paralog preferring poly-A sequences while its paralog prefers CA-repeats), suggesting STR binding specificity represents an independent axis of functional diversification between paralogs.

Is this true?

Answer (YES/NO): YES